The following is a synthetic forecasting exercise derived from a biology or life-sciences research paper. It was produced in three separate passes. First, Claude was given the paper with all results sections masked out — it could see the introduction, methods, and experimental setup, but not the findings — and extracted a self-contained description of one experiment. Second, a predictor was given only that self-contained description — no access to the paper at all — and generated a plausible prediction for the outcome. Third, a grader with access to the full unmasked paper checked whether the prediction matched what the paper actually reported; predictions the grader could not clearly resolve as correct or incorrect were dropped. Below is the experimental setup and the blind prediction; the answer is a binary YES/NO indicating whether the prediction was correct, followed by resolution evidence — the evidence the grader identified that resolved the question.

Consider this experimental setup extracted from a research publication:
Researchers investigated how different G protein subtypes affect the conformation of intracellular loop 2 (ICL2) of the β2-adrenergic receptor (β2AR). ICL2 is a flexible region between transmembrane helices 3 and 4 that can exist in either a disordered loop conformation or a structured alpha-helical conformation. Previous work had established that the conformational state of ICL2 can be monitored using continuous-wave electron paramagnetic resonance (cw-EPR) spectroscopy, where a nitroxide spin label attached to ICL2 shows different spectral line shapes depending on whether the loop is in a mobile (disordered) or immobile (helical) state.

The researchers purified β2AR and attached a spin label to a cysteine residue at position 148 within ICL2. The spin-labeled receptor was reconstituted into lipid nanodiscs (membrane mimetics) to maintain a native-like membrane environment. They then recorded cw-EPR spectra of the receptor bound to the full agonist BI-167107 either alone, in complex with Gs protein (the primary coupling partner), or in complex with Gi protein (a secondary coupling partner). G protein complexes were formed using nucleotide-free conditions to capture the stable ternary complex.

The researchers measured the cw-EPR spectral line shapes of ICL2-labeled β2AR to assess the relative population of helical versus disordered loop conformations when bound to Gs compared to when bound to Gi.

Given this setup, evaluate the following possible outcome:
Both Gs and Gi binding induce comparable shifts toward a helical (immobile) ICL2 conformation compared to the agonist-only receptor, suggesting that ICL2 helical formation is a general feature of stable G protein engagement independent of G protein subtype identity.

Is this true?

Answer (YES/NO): NO